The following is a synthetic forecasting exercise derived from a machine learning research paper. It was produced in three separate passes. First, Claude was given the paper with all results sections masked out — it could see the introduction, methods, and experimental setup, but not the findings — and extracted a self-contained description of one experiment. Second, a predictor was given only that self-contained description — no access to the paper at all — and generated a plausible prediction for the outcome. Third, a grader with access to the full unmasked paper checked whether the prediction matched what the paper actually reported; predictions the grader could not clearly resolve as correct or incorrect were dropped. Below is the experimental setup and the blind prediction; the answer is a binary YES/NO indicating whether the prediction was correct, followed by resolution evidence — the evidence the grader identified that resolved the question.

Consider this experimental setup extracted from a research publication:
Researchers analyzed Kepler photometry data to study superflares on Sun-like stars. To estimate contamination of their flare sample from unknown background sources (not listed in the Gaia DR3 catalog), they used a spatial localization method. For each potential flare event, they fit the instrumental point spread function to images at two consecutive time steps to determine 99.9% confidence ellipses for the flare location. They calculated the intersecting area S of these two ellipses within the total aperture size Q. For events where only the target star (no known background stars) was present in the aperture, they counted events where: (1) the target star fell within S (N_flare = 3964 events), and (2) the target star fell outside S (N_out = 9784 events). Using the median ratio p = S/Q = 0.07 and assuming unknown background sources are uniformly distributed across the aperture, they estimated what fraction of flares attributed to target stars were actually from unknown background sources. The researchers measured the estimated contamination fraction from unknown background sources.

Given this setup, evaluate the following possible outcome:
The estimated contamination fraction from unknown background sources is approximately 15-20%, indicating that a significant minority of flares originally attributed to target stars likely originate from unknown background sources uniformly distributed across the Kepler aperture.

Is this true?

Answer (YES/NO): YES